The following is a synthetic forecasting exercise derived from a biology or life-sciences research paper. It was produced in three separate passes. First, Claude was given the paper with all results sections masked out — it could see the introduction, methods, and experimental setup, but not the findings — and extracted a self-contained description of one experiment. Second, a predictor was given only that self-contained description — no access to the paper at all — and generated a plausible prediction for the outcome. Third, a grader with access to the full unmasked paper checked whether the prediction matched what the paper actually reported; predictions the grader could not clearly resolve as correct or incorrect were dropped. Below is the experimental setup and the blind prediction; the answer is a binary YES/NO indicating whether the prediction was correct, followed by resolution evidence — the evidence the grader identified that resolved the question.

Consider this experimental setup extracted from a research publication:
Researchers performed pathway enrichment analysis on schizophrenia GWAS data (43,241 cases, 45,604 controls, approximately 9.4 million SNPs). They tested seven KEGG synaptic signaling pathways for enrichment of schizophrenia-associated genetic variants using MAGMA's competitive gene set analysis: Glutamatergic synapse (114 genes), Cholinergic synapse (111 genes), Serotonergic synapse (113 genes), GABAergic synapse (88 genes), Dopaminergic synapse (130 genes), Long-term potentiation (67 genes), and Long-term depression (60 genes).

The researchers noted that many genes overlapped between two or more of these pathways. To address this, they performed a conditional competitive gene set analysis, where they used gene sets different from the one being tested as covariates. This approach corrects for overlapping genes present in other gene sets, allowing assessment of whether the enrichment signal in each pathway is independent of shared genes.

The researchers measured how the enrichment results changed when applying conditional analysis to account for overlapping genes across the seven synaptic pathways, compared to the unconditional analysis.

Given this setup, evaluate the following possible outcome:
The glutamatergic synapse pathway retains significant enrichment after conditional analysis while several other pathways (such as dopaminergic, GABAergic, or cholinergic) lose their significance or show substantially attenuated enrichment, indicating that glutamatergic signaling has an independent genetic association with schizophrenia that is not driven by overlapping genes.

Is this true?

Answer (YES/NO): NO